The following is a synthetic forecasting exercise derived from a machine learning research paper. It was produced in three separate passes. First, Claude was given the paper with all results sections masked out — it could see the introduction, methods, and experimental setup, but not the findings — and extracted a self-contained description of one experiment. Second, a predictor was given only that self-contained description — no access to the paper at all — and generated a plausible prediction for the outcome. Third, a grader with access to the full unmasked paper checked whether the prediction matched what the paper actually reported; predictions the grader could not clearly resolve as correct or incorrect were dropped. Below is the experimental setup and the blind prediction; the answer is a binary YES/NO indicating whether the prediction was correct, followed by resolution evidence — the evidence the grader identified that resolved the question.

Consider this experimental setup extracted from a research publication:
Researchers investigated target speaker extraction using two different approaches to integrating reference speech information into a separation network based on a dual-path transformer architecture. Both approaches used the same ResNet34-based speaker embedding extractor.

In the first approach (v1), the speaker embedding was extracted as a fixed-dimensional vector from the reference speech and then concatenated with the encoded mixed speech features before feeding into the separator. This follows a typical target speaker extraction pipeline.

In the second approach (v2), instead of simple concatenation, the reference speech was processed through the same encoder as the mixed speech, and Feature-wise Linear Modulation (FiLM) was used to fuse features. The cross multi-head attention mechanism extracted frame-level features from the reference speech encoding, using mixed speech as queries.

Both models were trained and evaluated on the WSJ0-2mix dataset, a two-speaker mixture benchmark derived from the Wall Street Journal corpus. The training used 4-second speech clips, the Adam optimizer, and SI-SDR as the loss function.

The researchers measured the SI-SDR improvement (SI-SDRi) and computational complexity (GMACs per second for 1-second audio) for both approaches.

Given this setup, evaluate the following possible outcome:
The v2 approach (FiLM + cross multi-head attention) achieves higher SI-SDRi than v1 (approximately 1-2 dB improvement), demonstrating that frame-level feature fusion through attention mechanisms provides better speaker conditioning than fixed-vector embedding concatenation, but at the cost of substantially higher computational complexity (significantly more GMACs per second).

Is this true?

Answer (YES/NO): NO